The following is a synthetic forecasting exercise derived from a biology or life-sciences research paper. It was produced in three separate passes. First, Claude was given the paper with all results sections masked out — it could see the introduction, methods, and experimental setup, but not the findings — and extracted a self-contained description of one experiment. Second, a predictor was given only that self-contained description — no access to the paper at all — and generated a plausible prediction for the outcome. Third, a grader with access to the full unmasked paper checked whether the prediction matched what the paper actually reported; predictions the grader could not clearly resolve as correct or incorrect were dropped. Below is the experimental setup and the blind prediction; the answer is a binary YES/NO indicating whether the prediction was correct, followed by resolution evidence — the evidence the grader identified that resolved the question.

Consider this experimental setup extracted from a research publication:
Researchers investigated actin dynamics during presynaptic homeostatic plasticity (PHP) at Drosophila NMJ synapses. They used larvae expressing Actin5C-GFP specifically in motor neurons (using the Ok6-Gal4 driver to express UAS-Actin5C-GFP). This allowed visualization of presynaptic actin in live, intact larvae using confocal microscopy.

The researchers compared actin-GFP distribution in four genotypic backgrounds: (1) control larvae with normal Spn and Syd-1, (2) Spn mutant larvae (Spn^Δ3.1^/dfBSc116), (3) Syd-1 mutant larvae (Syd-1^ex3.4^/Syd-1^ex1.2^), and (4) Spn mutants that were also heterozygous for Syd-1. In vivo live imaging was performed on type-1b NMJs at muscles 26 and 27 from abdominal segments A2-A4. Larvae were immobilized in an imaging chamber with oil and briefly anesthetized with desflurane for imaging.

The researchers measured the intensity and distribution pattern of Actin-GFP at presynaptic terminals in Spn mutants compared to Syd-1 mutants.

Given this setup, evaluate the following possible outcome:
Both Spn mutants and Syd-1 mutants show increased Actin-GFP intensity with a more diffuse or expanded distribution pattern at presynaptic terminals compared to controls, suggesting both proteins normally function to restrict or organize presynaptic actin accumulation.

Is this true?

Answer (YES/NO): NO